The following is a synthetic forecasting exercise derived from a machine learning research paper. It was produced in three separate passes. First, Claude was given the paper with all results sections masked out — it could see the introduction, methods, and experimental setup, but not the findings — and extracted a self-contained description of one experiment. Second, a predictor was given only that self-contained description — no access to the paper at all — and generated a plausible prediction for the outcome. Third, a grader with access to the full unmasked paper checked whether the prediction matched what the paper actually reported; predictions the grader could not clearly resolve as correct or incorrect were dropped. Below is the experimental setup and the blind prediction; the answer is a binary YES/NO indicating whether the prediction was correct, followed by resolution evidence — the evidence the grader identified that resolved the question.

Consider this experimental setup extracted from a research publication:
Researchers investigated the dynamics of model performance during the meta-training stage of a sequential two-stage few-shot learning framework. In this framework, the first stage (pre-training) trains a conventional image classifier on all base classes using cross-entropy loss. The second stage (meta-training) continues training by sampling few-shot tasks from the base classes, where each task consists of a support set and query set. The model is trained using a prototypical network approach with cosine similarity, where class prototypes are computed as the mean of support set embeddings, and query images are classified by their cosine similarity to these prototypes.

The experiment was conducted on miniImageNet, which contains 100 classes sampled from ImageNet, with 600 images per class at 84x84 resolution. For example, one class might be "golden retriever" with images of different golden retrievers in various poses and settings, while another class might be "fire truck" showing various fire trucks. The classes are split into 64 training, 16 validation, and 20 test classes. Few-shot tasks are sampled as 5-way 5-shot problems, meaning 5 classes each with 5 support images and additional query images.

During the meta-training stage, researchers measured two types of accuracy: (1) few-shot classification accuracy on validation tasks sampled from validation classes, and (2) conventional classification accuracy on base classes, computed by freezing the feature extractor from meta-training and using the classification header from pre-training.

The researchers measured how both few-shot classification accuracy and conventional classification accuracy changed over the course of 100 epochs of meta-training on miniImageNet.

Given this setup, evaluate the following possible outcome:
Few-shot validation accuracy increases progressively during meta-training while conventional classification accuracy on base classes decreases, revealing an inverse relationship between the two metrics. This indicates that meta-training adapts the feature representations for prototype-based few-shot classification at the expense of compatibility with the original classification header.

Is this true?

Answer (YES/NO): NO